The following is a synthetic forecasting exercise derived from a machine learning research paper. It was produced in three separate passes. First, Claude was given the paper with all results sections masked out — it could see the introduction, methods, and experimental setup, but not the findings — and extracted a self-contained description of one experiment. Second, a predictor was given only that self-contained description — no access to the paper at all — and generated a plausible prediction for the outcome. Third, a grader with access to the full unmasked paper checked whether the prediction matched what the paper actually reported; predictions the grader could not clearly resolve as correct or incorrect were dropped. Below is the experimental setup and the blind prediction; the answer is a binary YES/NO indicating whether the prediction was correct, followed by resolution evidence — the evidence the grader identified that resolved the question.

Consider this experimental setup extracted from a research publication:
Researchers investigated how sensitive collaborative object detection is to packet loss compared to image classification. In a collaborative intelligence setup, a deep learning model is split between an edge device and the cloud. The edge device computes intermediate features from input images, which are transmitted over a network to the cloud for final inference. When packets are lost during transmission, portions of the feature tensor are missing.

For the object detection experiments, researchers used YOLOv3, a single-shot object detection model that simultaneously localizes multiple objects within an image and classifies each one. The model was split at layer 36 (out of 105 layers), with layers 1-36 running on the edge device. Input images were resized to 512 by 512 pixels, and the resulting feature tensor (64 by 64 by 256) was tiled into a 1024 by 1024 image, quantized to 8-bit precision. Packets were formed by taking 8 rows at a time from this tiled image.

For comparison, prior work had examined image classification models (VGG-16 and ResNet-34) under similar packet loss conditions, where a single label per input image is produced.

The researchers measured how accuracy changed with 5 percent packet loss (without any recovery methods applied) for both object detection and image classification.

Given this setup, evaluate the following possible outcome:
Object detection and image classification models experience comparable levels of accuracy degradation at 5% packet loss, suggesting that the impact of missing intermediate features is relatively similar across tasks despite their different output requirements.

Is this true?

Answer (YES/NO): NO